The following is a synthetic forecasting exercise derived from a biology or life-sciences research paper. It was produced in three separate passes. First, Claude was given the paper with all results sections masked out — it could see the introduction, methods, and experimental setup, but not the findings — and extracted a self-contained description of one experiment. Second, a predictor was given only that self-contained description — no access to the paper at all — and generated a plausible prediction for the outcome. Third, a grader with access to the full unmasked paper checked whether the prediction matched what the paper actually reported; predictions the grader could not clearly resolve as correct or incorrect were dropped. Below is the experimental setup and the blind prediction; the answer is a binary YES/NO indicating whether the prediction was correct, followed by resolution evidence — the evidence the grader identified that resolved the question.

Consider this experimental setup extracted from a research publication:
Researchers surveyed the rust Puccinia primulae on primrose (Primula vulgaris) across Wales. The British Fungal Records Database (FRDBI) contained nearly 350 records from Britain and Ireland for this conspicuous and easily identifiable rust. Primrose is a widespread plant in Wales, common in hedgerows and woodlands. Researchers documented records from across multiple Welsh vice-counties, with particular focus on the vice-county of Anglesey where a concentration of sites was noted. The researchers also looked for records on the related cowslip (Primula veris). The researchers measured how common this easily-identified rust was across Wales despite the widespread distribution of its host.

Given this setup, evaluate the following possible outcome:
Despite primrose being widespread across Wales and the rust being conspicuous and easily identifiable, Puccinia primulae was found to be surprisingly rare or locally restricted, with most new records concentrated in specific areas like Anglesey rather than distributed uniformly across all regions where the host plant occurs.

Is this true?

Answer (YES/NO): YES